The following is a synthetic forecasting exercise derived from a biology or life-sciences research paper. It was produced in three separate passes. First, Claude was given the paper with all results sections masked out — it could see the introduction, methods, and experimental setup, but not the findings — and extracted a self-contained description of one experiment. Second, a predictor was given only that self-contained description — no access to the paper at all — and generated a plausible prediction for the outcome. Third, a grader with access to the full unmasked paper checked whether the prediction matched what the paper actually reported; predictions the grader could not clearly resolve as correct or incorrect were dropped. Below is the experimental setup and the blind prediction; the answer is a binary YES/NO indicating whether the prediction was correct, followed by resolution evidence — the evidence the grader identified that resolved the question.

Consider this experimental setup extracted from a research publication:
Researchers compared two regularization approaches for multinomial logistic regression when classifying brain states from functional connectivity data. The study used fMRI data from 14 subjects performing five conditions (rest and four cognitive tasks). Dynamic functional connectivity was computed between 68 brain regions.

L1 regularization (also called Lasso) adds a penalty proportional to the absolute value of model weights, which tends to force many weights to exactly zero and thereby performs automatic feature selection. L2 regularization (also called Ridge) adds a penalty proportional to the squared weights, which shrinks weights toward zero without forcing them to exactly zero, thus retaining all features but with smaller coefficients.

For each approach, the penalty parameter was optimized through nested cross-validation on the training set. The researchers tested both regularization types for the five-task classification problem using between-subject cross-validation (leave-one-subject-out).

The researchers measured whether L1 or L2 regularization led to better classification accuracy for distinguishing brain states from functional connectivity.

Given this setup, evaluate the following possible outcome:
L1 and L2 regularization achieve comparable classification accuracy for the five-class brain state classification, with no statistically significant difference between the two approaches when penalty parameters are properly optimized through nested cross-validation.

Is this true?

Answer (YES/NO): NO